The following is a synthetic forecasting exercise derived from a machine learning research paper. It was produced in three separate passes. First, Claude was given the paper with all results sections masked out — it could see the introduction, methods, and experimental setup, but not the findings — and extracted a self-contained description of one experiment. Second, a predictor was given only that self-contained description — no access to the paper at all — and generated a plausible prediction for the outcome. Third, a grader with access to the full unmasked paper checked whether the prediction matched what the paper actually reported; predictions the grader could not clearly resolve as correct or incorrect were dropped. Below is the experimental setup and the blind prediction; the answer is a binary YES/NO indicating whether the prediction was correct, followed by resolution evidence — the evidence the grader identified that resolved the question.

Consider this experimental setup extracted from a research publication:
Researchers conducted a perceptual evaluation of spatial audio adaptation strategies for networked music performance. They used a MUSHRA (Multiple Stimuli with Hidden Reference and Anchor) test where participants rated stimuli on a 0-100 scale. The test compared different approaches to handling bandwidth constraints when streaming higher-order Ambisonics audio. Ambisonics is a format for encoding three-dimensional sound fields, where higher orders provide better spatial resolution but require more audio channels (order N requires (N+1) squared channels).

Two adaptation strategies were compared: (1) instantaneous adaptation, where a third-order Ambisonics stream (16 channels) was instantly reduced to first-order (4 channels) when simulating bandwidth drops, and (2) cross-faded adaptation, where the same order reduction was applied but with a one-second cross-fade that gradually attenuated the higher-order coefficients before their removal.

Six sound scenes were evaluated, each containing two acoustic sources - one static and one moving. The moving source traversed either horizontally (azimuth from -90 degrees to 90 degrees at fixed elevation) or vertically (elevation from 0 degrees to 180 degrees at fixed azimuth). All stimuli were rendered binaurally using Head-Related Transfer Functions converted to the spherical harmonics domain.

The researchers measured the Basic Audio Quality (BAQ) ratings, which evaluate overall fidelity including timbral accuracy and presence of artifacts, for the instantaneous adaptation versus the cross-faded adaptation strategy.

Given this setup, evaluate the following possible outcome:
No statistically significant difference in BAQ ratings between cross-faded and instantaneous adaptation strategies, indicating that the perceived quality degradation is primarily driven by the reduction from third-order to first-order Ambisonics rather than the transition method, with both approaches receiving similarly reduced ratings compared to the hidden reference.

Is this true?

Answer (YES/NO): NO